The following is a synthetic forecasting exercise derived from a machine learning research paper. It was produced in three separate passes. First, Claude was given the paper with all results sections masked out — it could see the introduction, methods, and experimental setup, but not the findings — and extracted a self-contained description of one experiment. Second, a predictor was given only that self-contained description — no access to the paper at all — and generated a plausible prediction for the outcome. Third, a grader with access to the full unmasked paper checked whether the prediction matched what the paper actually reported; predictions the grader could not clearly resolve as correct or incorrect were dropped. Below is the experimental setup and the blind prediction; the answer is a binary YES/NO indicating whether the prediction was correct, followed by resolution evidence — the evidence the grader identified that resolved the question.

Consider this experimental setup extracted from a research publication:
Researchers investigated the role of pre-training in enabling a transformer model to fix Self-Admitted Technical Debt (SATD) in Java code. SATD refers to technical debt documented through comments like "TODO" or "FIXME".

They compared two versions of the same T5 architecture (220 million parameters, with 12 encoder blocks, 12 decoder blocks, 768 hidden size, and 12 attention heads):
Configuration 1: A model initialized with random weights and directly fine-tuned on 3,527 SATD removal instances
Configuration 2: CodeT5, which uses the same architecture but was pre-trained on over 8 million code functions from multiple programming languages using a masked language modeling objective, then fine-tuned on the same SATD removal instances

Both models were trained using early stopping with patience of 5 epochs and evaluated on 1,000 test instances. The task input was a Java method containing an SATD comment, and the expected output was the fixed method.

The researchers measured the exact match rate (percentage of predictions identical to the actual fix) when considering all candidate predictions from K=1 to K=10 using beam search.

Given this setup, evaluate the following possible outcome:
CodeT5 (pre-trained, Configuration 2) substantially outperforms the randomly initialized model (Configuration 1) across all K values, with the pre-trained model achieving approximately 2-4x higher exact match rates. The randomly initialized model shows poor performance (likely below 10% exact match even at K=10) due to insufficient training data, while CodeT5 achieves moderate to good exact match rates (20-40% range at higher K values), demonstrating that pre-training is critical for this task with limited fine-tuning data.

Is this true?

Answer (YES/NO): NO